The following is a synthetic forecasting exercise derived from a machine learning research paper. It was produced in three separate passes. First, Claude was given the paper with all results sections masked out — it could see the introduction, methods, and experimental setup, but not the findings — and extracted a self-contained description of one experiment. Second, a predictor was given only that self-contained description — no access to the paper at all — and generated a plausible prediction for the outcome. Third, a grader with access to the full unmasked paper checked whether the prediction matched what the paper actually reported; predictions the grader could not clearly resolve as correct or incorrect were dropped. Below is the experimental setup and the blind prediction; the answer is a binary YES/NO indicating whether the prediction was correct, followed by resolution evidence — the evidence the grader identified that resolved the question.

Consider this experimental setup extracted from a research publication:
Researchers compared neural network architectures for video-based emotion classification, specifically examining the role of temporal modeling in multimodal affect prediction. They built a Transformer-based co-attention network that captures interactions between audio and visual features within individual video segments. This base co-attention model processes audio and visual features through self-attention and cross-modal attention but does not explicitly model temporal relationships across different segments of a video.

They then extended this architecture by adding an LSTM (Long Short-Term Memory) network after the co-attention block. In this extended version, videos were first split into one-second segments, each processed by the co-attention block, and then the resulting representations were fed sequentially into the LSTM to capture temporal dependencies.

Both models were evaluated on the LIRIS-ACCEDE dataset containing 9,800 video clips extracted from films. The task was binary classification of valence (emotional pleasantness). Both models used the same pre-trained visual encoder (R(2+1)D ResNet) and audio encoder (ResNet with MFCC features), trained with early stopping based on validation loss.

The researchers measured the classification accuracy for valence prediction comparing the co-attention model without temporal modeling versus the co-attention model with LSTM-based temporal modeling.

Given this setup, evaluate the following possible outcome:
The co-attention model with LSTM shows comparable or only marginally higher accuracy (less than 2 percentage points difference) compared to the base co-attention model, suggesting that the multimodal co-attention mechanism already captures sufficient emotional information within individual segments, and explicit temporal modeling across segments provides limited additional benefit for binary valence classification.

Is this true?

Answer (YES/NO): NO